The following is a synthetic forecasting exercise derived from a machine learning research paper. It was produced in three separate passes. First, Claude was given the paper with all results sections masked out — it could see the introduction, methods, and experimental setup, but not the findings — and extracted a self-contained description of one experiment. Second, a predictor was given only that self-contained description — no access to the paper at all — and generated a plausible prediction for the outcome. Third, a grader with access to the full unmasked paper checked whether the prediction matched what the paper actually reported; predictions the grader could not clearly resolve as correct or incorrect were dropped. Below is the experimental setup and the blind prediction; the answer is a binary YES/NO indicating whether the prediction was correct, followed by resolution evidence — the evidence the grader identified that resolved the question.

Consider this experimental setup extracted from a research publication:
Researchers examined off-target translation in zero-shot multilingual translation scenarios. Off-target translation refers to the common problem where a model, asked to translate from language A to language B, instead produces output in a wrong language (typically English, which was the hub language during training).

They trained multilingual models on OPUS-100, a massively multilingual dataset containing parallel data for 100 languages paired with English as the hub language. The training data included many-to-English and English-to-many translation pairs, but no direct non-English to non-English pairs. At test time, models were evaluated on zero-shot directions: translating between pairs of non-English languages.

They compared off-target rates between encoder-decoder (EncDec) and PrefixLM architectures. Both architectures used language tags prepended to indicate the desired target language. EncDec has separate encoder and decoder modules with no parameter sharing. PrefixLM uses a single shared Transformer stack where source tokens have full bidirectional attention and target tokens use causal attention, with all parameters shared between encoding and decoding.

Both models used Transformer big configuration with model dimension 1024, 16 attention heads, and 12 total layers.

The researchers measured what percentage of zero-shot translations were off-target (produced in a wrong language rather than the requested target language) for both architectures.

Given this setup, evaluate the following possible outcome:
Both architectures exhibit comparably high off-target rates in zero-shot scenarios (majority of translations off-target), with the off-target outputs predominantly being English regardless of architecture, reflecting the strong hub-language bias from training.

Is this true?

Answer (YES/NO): NO